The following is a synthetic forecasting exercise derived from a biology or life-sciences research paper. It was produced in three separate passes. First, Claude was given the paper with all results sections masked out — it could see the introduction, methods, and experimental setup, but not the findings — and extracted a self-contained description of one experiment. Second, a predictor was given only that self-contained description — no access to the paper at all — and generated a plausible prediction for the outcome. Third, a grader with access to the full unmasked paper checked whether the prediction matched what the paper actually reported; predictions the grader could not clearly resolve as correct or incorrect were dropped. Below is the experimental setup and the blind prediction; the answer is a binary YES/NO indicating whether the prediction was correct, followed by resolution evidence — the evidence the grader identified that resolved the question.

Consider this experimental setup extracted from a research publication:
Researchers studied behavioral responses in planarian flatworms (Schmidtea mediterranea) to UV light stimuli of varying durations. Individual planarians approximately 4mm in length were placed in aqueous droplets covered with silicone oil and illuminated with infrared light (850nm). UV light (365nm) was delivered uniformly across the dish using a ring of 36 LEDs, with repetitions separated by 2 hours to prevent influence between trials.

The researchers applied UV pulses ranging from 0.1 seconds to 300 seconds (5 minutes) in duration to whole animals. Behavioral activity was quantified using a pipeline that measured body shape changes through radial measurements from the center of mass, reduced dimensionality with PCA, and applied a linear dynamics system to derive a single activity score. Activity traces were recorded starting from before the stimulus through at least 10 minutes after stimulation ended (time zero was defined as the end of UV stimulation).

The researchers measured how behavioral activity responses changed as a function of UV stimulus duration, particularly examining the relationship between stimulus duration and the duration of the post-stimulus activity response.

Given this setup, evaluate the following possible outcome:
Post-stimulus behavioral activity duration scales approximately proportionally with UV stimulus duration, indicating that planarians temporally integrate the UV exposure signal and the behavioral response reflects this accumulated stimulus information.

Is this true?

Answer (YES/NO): YES